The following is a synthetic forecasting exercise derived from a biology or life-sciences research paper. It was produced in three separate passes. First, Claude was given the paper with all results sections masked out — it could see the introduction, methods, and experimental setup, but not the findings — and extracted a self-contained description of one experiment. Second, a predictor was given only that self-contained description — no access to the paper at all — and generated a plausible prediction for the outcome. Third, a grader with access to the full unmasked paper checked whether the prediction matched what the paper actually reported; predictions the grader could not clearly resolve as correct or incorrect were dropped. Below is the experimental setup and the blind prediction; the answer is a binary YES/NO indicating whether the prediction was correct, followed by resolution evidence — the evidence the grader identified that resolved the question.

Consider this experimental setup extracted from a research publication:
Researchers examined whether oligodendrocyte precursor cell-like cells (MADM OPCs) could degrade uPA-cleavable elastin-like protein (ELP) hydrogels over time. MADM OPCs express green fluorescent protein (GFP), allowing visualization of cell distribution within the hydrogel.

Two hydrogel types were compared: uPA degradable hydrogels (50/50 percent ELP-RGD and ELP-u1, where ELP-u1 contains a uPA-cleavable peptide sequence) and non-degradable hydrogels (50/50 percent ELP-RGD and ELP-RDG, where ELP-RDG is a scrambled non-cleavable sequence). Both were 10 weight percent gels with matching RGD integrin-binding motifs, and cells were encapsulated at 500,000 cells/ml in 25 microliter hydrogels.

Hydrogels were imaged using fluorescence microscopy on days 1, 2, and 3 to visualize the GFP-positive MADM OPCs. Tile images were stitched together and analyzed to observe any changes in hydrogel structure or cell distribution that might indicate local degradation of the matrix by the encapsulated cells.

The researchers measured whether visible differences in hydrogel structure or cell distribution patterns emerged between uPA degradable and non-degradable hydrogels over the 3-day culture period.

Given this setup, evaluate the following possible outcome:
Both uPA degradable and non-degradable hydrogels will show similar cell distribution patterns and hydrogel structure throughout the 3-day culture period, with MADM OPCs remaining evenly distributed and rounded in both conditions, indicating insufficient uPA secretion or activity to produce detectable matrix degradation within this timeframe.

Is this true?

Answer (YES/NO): NO